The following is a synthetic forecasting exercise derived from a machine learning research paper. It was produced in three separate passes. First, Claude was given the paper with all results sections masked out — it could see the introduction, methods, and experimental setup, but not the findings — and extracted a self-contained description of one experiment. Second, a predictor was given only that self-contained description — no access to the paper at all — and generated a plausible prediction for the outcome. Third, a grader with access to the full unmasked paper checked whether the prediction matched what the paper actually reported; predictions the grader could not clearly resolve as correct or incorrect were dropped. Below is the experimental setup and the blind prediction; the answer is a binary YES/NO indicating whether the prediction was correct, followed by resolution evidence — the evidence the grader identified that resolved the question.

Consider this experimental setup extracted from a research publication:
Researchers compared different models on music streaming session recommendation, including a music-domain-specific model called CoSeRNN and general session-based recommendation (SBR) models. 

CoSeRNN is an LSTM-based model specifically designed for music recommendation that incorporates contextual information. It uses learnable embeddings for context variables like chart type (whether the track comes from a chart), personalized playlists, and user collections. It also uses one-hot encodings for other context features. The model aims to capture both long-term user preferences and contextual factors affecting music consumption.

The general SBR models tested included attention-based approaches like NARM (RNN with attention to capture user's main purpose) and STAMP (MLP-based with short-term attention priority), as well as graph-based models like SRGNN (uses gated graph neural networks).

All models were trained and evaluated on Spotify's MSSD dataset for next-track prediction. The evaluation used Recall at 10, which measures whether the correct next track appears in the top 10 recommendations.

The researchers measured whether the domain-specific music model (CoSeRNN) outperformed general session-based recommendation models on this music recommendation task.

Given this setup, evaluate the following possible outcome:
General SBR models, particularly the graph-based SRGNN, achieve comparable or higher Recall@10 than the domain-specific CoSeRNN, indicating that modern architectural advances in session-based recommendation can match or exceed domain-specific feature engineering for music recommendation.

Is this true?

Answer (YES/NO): YES